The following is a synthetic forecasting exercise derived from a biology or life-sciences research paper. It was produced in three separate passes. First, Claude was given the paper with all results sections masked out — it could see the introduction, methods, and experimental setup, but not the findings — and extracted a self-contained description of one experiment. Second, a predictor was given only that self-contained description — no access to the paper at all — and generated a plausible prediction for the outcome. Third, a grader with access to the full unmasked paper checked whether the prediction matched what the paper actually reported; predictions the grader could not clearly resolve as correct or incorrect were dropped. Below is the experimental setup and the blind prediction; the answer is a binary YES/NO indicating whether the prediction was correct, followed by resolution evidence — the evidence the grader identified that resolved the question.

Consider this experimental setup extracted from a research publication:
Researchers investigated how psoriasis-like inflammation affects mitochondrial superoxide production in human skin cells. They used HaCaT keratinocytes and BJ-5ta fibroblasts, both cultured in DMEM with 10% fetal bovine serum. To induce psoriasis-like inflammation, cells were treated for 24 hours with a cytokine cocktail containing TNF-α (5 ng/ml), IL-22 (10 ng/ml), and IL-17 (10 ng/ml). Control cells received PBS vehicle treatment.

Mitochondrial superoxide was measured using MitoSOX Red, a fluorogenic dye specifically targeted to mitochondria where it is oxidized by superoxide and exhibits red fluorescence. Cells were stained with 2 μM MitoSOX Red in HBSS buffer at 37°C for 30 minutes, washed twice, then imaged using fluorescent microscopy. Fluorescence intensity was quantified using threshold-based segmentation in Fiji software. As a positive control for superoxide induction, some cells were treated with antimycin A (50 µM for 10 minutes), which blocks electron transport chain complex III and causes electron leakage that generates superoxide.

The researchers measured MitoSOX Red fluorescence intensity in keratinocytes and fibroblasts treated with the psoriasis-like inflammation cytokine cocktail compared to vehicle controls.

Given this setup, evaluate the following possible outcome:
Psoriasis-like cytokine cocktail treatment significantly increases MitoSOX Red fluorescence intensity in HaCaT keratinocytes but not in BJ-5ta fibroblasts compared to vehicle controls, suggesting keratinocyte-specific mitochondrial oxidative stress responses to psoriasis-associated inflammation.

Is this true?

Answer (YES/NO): NO